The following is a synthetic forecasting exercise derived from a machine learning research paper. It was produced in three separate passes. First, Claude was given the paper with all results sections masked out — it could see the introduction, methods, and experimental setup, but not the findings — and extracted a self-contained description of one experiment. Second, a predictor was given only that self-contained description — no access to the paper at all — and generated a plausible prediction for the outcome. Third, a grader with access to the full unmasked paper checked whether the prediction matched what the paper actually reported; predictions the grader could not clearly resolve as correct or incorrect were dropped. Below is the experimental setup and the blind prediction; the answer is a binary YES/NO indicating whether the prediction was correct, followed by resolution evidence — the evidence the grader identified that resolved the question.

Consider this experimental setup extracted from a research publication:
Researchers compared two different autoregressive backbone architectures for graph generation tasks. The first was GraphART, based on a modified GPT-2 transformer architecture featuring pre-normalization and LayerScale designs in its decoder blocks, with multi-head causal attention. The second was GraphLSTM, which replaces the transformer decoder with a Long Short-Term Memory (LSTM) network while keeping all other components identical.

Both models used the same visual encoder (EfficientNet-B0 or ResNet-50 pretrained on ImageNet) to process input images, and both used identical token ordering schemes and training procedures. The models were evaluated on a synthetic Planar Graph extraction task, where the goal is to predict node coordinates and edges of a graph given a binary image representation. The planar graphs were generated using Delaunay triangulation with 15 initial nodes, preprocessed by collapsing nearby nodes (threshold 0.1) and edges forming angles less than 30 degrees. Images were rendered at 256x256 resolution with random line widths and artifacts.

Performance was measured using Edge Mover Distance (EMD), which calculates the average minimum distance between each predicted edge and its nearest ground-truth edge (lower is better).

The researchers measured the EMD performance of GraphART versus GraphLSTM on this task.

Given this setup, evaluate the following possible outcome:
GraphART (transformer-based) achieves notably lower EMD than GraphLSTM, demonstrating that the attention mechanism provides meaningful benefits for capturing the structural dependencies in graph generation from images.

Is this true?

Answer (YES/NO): YES